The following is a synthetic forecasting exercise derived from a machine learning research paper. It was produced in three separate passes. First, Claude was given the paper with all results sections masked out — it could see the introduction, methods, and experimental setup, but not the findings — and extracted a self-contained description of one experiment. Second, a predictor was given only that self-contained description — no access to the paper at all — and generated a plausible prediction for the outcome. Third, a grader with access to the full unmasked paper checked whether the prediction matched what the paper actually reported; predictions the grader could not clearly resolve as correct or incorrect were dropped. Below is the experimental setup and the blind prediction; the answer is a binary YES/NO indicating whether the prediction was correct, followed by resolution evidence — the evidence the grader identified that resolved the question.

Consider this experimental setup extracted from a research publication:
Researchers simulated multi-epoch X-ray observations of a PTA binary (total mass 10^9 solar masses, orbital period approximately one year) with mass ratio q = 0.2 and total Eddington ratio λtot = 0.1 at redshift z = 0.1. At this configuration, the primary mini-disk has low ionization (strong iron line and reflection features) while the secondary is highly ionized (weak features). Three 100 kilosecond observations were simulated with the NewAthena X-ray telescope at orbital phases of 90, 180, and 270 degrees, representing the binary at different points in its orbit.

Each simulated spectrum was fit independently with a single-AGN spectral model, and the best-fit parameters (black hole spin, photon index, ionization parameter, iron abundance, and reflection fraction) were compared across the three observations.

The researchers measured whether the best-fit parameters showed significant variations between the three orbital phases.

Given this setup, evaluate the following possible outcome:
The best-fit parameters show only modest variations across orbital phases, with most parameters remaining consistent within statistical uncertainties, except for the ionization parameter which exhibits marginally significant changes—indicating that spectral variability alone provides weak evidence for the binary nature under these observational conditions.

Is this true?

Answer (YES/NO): NO